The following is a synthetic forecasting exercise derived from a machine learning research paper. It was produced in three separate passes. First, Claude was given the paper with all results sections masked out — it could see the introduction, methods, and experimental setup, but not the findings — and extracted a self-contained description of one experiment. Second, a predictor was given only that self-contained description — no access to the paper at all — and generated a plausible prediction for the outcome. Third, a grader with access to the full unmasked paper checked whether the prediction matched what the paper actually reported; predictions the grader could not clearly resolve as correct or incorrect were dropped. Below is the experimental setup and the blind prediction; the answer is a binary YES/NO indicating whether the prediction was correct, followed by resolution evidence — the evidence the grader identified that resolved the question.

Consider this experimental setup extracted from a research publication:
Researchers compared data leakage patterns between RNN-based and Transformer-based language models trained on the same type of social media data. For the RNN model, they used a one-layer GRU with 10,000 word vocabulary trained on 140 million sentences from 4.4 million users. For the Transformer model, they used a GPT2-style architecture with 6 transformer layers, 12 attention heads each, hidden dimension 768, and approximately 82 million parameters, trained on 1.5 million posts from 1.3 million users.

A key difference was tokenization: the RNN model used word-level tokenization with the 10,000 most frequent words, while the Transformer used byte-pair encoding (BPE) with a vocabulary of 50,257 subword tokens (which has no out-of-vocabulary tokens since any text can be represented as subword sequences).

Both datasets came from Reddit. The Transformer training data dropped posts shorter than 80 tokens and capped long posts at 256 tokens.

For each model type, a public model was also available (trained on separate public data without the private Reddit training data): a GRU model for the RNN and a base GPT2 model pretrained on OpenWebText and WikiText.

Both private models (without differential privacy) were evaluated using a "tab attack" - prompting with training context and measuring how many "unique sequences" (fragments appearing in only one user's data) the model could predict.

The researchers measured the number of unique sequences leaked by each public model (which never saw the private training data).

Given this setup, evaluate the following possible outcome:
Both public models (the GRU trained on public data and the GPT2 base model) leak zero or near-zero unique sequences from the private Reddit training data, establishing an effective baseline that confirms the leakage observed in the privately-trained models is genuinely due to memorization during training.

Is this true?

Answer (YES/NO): NO